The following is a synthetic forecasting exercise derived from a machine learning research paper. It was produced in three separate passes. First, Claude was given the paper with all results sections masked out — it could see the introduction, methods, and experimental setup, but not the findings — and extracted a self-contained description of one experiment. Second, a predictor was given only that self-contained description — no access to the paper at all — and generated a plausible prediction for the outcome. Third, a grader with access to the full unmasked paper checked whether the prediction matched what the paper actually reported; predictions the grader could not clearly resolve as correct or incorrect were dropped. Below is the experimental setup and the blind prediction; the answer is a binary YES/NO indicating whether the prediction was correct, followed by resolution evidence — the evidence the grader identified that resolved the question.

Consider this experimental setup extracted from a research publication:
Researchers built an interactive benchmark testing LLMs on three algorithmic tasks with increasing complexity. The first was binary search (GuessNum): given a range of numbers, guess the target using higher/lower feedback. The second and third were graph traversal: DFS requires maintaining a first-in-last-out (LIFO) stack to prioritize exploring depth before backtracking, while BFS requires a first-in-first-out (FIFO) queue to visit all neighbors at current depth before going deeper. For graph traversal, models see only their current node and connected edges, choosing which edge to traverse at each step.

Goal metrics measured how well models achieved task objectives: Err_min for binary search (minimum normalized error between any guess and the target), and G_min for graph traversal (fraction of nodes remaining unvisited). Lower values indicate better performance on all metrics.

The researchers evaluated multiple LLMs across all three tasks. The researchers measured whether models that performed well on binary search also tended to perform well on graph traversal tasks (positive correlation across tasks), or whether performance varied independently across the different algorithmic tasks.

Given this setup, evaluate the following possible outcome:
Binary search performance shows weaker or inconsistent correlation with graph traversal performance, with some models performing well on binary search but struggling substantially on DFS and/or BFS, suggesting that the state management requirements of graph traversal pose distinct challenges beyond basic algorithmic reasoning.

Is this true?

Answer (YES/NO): YES